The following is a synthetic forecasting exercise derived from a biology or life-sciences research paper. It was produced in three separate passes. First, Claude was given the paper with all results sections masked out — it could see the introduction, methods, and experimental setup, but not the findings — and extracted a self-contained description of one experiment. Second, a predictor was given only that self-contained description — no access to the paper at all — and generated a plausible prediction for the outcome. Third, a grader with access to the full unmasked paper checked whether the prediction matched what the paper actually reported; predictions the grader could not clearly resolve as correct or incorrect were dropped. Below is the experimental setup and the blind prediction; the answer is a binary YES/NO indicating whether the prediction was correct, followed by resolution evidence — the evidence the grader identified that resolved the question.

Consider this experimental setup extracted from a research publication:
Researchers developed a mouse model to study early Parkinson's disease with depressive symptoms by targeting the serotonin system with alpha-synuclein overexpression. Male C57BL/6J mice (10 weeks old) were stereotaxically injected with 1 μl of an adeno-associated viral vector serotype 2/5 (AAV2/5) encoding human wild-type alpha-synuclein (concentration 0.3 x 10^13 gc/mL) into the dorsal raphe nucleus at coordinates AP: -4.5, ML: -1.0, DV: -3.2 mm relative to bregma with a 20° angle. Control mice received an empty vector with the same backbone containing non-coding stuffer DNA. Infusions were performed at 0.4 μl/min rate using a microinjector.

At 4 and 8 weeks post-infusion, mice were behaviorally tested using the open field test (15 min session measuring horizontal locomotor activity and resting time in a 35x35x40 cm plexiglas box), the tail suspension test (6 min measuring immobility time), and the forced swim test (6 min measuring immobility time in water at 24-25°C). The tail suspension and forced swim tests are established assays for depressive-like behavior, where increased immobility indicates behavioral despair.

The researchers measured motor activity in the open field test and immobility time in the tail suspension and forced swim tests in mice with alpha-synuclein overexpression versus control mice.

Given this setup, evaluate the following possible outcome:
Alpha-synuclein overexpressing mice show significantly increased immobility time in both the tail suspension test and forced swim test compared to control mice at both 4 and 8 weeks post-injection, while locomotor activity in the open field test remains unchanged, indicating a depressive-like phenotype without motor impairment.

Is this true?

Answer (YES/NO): YES